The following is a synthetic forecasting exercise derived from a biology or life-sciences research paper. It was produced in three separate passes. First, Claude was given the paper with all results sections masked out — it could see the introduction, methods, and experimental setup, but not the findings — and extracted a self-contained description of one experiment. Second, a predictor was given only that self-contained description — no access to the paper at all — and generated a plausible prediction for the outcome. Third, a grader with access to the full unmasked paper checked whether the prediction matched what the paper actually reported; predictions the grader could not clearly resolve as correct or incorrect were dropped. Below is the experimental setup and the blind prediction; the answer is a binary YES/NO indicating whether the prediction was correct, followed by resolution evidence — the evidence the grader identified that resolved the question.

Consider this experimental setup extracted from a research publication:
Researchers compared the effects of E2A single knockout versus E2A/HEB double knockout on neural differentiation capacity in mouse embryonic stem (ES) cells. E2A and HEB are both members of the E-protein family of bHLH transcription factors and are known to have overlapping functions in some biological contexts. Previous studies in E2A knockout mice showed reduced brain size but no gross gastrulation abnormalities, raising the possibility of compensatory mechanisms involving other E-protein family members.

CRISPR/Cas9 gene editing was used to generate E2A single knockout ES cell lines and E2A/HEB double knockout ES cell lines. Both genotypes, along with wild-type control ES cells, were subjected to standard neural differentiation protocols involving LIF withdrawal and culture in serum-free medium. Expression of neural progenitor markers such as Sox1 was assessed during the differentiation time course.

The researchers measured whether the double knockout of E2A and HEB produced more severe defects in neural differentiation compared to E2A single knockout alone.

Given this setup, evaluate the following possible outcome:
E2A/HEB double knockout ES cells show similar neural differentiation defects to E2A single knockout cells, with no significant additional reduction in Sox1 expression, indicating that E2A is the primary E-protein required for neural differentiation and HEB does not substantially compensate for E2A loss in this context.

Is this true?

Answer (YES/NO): NO